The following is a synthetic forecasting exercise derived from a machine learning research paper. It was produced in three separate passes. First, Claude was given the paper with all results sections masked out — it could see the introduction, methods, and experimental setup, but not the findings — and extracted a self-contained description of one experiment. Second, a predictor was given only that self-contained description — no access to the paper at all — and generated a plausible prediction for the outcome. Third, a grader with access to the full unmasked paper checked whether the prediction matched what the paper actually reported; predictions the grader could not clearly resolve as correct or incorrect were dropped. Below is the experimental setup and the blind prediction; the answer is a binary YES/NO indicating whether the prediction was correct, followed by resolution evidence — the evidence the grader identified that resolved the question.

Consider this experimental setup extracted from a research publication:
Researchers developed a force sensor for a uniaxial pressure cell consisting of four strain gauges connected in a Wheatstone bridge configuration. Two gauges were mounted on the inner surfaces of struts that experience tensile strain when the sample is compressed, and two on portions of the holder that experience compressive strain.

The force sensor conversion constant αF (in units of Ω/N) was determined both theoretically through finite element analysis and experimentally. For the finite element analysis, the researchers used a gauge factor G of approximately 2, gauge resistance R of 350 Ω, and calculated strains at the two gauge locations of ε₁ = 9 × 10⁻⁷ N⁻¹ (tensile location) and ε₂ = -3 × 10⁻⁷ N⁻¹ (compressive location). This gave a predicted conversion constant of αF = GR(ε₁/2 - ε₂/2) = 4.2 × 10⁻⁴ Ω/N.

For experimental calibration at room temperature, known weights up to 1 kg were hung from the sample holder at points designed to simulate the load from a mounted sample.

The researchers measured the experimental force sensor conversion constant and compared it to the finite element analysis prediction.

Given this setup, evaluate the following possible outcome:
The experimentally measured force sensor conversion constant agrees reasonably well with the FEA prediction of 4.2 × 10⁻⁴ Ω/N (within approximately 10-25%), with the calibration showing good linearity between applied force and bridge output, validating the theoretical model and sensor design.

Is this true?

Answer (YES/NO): YES